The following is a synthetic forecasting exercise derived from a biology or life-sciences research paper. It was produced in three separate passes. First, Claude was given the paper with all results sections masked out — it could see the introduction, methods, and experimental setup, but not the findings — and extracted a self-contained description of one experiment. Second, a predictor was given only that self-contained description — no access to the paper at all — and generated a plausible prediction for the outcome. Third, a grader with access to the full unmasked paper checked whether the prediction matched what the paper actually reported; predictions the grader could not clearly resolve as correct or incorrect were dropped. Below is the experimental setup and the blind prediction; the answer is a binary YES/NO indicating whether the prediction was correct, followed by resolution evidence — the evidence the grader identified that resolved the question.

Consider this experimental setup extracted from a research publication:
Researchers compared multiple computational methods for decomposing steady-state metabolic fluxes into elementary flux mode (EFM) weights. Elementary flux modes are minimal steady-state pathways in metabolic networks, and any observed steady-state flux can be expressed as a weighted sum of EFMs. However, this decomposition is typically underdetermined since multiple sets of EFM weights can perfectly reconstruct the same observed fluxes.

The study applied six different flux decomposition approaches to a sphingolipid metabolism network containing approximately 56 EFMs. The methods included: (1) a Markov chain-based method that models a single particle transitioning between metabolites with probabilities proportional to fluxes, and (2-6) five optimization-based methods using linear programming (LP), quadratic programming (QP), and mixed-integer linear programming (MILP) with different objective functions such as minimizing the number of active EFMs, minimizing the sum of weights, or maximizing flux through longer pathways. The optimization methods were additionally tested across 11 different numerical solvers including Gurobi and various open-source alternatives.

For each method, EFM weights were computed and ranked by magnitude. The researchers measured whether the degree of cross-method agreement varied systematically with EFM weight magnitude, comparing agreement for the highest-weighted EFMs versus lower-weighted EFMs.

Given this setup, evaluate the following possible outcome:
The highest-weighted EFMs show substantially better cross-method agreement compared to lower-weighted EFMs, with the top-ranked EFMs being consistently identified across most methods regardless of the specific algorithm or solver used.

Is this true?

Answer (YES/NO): YES